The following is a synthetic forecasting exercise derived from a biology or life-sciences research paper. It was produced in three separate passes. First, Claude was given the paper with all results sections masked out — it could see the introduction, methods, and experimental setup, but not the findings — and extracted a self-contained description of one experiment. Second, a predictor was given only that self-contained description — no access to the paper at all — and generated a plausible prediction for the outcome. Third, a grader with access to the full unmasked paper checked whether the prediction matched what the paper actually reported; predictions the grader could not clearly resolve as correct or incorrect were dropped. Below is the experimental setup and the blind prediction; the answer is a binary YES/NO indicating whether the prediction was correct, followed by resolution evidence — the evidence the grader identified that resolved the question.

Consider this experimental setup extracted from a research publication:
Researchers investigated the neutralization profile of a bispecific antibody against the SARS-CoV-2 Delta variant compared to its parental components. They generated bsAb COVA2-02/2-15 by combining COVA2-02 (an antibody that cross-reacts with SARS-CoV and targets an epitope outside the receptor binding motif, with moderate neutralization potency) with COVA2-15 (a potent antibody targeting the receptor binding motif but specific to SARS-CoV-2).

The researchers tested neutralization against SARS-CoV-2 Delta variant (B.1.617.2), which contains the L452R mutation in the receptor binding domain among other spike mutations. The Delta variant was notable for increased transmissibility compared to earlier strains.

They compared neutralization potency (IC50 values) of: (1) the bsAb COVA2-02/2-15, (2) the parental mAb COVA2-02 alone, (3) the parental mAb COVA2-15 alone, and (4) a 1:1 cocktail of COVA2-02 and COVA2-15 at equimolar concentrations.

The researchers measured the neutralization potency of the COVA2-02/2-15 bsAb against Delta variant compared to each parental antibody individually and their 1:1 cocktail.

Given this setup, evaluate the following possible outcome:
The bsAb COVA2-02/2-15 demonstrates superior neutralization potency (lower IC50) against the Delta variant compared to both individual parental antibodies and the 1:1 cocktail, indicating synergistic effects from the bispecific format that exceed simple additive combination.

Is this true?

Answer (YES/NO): YES